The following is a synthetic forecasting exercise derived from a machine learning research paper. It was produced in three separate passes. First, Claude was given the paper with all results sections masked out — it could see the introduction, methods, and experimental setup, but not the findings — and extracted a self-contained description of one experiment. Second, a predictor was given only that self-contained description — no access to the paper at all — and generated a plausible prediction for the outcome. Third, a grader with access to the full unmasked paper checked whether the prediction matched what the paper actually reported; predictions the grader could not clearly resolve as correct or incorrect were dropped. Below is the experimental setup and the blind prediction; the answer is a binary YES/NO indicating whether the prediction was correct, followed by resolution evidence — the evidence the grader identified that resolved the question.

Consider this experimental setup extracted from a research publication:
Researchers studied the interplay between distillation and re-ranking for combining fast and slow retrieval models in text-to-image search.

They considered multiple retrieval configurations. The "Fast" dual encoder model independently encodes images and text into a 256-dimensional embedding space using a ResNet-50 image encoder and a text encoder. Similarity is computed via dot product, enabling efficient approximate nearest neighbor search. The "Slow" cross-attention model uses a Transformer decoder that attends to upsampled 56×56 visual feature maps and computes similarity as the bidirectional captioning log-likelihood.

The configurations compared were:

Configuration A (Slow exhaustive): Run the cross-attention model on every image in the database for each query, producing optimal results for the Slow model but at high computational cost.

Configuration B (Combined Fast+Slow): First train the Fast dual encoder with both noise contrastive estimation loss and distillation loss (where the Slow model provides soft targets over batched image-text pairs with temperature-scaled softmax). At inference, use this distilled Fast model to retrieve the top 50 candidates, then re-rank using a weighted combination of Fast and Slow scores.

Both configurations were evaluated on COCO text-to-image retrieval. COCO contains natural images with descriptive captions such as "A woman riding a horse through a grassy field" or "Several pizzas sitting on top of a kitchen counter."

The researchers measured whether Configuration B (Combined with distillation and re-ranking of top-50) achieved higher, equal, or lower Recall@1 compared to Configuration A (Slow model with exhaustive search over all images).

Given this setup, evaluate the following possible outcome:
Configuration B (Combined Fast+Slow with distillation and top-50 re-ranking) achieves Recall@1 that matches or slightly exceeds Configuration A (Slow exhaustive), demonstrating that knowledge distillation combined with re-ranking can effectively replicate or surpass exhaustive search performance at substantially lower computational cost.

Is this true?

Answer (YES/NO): YES